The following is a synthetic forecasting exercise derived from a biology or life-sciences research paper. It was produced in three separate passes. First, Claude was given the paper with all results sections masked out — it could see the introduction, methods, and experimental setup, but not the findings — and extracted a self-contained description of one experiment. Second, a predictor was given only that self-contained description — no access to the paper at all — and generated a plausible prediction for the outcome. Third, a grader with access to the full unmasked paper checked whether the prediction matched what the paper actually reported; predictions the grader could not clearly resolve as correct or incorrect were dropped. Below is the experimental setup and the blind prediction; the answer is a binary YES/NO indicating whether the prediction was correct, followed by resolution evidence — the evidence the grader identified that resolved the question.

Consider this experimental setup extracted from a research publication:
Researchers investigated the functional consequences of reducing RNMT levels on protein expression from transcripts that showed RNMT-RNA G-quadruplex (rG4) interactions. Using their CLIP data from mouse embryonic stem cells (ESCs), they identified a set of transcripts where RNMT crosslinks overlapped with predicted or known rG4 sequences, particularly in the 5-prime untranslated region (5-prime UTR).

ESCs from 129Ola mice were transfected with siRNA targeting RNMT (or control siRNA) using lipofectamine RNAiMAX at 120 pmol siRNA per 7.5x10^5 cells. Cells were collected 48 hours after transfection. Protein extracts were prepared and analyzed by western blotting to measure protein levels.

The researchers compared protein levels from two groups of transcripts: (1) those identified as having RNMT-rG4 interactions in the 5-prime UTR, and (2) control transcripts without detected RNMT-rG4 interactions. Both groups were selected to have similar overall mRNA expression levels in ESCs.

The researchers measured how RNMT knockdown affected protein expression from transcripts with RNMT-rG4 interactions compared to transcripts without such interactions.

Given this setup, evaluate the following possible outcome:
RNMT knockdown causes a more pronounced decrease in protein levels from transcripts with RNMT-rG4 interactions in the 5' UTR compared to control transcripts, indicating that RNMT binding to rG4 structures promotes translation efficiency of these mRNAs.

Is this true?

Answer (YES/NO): NO